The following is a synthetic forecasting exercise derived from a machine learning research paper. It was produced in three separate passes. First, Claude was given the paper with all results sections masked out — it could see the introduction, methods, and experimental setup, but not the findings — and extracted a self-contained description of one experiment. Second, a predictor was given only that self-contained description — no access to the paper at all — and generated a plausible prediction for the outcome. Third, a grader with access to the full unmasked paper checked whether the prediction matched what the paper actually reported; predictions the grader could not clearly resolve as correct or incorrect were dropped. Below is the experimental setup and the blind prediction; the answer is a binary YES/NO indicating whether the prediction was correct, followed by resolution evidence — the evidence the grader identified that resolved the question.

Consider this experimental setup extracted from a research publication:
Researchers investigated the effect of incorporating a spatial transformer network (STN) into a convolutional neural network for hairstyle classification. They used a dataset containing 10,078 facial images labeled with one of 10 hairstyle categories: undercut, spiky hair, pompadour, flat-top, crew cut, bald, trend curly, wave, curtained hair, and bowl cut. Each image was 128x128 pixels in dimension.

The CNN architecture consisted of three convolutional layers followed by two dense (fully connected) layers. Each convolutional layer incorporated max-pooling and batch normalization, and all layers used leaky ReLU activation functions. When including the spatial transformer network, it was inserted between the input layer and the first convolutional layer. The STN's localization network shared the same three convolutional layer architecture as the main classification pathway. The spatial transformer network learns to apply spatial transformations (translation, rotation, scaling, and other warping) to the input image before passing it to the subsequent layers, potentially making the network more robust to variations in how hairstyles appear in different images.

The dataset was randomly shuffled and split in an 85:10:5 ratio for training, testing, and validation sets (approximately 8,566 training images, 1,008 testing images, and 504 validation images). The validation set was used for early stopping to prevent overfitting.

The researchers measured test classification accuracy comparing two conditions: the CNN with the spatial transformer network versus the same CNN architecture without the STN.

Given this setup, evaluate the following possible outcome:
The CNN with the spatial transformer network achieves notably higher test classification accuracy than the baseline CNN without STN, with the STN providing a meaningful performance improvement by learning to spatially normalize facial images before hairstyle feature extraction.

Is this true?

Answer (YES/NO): YES